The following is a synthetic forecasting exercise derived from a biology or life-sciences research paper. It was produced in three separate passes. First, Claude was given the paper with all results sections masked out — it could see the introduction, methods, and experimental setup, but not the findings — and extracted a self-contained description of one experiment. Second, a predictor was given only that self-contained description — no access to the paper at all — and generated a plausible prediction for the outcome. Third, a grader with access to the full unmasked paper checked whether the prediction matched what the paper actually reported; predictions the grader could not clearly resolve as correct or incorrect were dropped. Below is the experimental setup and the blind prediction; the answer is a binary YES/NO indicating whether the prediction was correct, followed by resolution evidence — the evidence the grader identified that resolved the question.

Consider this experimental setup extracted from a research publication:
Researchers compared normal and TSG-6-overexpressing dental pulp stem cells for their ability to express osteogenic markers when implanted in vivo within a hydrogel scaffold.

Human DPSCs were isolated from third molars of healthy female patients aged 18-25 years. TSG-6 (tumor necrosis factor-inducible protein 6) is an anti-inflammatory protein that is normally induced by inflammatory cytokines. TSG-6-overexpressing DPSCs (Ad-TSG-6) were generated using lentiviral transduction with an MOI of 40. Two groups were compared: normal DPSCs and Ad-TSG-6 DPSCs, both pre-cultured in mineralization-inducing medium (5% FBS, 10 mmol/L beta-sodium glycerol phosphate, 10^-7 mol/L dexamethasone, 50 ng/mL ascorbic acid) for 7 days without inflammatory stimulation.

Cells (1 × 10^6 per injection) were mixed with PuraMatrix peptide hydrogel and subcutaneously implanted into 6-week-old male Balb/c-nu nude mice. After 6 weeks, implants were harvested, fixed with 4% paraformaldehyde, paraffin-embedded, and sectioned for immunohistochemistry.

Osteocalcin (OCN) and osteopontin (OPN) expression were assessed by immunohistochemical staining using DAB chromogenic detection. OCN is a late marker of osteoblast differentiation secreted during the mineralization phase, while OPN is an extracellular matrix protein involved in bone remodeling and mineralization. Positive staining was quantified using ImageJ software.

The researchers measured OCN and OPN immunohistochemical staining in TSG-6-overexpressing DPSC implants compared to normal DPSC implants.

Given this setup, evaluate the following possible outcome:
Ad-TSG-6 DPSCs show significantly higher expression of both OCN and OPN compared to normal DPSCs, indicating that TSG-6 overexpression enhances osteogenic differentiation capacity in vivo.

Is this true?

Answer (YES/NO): NO